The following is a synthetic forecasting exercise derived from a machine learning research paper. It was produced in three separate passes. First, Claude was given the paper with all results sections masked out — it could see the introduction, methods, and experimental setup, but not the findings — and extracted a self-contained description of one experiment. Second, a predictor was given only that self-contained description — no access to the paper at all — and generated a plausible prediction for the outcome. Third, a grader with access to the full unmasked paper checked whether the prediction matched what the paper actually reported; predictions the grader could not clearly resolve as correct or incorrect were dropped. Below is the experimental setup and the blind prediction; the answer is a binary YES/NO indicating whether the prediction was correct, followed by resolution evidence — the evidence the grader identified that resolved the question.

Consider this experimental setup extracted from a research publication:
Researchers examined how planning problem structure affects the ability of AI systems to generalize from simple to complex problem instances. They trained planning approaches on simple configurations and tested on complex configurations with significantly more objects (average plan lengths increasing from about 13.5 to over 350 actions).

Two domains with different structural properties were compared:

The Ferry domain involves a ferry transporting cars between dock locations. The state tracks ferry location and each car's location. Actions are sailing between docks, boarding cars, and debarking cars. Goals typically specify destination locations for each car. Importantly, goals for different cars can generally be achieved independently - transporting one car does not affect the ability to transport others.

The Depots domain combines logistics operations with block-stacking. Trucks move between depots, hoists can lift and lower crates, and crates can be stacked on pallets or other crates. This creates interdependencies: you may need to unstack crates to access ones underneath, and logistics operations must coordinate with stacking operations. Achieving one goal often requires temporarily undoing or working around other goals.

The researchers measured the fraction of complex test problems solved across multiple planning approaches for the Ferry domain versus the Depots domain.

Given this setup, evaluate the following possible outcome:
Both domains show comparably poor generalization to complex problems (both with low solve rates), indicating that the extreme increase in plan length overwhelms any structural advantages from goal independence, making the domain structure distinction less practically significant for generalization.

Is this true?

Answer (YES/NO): NO